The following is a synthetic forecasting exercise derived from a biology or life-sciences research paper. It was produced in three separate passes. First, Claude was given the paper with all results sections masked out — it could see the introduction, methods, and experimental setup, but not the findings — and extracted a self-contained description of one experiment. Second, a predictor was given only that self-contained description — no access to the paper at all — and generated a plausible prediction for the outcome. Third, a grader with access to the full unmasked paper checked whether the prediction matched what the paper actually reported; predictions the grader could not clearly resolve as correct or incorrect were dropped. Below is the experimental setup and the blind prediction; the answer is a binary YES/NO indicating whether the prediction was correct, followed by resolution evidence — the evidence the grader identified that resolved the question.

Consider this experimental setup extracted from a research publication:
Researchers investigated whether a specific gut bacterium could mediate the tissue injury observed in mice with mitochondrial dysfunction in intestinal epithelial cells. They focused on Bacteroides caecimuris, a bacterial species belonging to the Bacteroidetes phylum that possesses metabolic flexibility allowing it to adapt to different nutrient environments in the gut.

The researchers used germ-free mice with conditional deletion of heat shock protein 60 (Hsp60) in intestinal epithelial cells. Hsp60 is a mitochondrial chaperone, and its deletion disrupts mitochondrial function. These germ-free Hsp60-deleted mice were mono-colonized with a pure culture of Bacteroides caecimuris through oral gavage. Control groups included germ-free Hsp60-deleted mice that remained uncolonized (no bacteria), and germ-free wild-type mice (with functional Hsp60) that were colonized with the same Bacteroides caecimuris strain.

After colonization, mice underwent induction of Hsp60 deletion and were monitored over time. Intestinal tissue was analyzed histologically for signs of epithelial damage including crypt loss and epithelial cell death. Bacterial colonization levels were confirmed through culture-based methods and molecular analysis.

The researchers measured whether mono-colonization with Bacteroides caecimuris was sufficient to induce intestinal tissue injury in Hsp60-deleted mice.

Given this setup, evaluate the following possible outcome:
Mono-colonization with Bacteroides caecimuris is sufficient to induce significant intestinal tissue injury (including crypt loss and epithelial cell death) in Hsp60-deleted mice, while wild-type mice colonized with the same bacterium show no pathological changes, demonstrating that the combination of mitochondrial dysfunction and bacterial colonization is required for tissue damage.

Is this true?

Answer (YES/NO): NO